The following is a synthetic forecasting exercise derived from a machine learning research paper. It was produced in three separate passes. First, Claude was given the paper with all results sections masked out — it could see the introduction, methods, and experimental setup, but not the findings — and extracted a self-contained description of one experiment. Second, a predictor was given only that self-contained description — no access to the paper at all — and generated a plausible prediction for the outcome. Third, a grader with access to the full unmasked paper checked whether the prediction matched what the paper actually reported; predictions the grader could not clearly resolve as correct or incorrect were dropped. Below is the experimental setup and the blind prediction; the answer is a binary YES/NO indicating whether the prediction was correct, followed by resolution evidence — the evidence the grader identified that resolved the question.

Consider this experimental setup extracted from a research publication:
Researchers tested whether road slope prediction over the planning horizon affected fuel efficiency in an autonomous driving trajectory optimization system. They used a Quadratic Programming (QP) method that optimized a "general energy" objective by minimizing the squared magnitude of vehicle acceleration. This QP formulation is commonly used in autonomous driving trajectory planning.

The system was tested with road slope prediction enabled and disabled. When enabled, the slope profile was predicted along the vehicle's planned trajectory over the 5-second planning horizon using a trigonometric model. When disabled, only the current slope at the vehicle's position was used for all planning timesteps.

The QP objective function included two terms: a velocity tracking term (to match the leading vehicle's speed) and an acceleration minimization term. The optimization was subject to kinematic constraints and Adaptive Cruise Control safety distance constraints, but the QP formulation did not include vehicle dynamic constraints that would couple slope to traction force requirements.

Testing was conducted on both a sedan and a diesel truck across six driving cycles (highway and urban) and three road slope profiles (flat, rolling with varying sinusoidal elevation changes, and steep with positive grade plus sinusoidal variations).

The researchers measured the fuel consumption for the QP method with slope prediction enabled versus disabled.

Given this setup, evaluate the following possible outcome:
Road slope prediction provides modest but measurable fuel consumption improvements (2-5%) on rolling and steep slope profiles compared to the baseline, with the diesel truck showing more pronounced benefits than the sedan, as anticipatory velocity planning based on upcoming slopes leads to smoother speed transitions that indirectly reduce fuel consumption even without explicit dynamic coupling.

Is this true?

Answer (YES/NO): NO